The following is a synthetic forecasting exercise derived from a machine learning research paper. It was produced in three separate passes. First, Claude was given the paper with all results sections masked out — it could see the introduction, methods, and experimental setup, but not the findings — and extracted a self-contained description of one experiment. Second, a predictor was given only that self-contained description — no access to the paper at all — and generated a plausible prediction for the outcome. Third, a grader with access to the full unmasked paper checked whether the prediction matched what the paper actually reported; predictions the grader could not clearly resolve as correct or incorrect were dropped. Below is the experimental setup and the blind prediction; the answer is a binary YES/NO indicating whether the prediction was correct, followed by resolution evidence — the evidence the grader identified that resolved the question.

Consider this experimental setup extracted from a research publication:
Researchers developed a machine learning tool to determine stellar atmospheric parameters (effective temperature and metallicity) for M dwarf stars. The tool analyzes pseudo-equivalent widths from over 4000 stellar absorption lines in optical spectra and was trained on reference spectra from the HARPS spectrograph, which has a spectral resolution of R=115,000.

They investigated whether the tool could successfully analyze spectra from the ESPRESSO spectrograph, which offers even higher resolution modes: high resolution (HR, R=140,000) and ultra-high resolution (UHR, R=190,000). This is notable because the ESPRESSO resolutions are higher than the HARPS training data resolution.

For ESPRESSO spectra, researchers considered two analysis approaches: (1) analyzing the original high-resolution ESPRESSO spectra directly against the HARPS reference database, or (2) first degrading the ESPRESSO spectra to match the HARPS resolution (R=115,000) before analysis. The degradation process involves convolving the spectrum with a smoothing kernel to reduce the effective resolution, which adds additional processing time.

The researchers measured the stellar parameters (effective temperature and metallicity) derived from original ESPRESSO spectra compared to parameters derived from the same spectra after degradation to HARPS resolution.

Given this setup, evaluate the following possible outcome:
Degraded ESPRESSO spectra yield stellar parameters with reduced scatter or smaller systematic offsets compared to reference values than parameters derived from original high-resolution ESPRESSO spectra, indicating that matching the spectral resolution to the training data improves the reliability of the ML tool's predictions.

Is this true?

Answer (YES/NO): NO